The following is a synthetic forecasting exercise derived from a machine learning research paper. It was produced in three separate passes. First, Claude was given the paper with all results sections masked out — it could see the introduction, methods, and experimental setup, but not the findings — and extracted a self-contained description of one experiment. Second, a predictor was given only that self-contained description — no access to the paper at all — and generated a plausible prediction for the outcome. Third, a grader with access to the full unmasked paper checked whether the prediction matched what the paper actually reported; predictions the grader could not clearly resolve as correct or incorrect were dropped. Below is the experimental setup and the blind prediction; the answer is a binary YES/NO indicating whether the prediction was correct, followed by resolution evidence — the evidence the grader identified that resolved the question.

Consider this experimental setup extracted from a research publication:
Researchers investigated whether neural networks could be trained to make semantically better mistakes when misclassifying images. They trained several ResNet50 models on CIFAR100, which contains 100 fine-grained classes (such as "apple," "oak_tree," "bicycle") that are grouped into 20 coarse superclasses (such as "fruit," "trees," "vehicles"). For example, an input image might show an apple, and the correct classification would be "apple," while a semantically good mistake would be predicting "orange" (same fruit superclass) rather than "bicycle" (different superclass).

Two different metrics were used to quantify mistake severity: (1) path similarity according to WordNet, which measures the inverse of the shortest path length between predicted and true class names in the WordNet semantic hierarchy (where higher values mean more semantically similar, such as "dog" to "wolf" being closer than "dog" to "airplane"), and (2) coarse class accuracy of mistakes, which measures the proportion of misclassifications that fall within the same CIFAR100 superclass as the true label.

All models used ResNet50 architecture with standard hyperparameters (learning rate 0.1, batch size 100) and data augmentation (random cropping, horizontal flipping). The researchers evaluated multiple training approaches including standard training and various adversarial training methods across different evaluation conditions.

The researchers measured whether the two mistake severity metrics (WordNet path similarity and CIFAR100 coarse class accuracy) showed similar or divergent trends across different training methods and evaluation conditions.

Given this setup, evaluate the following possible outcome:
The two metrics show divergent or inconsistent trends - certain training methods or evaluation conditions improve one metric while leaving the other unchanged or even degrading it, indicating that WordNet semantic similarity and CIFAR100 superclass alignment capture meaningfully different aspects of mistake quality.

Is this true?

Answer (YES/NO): NO